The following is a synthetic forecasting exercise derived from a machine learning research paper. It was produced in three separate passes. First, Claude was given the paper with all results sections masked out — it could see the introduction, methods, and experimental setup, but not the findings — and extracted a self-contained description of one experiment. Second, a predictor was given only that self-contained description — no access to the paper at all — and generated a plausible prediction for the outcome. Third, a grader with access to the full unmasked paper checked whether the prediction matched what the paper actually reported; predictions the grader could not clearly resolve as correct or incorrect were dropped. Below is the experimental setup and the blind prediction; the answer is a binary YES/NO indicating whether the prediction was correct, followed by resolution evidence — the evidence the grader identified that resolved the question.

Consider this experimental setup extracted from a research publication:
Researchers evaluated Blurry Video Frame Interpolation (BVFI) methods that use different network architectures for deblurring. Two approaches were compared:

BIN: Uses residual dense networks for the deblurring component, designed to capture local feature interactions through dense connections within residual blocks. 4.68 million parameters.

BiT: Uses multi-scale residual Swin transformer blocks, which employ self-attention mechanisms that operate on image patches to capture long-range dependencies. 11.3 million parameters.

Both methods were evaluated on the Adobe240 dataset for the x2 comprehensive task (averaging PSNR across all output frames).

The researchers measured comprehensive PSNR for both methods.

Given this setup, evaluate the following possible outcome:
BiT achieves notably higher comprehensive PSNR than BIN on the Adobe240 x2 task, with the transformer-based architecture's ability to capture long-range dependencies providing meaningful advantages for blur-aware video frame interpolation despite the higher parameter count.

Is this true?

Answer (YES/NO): YES